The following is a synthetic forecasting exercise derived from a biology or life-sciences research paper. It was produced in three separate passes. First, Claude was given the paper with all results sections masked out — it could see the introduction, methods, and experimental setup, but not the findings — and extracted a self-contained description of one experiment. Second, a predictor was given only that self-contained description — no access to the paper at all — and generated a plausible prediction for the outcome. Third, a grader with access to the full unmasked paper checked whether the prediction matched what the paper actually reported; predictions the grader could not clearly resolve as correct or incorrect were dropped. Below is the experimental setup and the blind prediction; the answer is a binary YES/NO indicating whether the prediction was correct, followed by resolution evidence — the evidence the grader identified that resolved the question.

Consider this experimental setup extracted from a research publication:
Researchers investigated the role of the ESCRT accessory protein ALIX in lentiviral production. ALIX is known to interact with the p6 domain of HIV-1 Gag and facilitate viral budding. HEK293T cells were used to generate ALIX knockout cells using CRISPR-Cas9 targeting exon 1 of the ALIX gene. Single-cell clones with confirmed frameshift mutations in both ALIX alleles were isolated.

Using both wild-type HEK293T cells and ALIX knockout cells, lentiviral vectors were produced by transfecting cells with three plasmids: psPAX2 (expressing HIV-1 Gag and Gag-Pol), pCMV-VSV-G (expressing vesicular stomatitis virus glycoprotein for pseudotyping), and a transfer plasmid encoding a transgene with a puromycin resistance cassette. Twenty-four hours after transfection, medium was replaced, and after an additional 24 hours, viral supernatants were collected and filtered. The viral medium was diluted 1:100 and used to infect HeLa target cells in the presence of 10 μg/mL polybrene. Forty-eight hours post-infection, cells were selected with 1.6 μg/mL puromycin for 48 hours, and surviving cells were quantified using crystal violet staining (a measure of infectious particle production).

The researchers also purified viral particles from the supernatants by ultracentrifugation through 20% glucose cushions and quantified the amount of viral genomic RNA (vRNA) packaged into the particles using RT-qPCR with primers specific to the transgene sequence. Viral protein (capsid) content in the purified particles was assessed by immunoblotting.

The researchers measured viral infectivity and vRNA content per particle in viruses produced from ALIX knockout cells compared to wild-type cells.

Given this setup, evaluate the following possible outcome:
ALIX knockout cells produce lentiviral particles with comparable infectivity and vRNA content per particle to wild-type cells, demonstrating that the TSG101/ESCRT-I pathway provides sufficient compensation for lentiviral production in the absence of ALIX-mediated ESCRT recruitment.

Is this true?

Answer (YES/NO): NO